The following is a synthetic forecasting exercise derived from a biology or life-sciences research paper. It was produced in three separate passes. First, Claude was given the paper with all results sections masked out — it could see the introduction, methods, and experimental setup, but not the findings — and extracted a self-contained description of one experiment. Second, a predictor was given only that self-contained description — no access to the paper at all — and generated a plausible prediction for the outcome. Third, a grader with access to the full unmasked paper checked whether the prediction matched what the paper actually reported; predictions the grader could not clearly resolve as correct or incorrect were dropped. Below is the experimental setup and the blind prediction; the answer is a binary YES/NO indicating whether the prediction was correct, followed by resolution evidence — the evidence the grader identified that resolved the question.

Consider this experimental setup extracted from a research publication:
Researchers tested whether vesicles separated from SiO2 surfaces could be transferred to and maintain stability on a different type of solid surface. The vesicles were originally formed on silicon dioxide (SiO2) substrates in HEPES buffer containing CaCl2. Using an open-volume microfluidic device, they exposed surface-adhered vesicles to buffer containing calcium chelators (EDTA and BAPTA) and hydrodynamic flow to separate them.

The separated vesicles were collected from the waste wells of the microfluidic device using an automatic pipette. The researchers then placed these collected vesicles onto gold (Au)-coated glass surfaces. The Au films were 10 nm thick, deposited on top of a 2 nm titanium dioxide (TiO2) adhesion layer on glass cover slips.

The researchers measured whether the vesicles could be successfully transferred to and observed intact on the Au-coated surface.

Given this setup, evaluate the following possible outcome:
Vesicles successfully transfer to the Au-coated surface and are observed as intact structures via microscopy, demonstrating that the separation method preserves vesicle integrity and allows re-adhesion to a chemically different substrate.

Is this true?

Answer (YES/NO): YES